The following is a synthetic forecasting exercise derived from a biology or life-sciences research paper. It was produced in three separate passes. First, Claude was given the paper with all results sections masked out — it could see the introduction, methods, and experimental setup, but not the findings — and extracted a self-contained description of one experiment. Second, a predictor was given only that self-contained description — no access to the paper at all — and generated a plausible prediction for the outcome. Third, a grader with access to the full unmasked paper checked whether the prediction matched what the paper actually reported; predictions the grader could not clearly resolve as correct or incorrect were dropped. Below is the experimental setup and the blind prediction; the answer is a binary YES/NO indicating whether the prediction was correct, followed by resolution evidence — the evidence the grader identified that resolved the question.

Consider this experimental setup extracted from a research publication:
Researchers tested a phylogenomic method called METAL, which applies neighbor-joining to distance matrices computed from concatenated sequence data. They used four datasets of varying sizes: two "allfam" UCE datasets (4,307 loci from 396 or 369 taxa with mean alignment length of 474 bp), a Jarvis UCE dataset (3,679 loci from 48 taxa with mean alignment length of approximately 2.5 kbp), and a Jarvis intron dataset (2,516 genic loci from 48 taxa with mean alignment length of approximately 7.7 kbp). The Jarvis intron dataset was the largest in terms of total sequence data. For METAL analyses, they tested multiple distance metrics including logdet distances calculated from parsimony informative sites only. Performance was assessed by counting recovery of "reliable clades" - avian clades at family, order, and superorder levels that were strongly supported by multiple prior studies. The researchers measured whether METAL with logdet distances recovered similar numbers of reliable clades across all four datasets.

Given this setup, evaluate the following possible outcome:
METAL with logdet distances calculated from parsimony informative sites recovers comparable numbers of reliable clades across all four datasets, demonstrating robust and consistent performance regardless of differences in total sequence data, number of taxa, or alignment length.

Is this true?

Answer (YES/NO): NO